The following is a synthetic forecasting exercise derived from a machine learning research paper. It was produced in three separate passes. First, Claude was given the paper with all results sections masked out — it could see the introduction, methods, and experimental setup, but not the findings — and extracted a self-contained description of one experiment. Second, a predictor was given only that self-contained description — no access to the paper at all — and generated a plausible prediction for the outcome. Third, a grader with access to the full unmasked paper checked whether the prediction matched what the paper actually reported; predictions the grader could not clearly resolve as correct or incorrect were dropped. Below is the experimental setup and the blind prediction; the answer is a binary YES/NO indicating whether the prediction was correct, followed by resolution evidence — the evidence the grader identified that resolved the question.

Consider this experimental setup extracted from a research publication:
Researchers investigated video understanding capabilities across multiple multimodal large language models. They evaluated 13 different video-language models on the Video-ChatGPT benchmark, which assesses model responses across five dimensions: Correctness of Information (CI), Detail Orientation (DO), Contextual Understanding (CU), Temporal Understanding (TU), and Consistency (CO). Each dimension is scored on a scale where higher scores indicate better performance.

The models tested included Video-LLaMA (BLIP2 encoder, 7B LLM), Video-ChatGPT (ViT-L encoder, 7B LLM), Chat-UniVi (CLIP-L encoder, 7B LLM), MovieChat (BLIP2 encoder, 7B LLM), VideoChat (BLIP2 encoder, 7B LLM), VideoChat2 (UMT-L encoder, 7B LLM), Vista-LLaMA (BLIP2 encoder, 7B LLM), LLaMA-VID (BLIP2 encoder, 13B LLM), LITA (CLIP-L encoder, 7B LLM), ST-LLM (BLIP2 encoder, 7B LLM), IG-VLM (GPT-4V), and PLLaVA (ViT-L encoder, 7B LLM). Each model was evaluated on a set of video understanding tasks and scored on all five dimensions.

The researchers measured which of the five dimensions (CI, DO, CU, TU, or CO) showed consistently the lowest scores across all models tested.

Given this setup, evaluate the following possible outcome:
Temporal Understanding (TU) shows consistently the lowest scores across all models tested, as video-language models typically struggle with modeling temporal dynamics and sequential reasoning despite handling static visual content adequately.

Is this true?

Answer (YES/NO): NO